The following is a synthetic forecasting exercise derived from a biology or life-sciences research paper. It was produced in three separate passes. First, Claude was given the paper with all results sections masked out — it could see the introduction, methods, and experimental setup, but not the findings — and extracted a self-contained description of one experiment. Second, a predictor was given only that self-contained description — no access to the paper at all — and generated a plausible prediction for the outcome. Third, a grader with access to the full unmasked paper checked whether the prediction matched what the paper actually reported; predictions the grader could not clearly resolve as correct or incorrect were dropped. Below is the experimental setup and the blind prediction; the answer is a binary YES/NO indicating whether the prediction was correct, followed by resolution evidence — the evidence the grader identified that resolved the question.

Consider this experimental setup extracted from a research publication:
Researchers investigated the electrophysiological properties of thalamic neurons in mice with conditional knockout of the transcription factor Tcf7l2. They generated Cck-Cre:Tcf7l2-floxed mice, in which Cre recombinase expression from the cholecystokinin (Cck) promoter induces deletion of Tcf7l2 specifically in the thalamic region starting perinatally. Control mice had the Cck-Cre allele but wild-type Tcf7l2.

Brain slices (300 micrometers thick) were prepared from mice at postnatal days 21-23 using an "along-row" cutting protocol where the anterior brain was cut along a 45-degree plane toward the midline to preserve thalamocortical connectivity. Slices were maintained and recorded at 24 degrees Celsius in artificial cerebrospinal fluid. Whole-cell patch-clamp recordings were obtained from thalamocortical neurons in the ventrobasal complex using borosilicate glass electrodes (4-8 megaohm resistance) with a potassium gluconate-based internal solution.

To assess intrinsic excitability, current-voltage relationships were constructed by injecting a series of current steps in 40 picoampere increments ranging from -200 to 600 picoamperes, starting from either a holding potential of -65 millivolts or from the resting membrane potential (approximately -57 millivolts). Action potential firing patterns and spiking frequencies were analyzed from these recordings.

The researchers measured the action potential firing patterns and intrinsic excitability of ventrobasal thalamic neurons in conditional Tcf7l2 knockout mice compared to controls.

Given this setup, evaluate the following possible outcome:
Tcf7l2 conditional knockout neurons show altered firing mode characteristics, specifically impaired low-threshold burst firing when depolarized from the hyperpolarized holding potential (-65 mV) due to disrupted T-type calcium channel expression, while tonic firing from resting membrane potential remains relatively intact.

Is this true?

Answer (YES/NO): NO